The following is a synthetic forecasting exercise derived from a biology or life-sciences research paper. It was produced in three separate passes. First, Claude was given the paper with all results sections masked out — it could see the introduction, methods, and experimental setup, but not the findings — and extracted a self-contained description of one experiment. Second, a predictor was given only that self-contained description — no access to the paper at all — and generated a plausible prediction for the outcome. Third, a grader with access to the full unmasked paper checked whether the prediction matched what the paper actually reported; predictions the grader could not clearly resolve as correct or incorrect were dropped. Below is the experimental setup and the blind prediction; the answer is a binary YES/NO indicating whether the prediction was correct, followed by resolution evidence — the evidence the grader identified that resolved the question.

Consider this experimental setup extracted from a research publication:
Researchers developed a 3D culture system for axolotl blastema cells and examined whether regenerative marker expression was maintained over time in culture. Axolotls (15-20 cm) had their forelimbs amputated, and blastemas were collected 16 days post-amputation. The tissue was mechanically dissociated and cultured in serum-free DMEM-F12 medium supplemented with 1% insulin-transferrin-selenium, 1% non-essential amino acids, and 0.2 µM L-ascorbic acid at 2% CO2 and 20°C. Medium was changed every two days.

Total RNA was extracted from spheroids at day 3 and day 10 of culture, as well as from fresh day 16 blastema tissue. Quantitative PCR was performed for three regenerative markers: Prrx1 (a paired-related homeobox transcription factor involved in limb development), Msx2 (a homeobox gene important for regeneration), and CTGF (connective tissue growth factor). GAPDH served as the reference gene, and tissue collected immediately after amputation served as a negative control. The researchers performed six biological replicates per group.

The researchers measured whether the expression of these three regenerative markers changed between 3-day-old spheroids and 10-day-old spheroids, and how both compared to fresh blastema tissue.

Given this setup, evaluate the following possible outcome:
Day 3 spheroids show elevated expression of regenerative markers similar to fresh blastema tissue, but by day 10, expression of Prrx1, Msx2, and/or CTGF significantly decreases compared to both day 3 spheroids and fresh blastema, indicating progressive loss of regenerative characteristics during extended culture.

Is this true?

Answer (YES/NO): NO